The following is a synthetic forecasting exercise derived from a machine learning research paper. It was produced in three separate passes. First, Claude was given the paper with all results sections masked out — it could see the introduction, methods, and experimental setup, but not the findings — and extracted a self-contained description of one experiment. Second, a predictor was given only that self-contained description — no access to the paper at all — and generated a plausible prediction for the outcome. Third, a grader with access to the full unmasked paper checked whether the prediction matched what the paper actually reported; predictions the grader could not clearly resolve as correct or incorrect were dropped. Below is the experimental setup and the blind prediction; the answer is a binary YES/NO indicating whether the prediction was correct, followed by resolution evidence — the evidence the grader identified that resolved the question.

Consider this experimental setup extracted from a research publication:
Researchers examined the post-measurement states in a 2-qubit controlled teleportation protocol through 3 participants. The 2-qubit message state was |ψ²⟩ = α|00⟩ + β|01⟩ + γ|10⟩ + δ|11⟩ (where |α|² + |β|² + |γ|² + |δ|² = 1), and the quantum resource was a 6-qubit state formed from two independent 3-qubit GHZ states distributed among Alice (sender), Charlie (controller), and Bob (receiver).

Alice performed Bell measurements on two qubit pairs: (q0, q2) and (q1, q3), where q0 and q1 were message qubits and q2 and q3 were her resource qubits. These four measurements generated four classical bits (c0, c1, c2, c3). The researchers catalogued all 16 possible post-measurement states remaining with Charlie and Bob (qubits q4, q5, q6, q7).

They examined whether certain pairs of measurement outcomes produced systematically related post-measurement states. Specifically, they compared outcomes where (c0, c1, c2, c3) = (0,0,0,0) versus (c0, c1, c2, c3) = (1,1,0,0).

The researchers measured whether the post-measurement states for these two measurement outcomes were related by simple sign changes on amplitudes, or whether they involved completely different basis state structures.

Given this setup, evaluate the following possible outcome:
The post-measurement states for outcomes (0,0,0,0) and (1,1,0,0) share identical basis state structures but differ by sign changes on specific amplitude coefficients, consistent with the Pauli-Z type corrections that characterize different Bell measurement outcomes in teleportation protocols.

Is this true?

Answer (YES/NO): YES